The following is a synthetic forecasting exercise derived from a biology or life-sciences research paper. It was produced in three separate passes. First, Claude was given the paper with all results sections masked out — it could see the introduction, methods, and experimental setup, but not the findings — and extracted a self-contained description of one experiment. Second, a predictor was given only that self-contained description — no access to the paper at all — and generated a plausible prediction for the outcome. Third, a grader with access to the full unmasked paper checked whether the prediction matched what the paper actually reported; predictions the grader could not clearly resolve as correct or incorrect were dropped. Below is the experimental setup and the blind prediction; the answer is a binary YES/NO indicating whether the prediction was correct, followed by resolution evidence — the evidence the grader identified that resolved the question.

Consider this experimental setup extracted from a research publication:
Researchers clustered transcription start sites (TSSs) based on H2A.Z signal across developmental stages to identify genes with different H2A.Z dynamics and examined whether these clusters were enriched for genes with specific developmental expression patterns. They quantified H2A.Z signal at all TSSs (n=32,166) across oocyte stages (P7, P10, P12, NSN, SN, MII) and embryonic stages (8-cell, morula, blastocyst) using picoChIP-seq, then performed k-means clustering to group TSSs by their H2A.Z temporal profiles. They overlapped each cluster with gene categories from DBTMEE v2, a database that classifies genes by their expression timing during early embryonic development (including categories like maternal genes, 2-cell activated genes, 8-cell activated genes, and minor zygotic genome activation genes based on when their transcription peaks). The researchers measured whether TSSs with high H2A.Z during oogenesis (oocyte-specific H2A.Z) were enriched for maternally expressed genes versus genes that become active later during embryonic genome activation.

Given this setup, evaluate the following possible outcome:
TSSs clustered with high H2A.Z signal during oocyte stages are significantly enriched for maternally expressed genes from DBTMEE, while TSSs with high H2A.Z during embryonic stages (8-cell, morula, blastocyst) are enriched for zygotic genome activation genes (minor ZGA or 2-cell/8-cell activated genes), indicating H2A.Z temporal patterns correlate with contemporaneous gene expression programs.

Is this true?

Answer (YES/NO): NO